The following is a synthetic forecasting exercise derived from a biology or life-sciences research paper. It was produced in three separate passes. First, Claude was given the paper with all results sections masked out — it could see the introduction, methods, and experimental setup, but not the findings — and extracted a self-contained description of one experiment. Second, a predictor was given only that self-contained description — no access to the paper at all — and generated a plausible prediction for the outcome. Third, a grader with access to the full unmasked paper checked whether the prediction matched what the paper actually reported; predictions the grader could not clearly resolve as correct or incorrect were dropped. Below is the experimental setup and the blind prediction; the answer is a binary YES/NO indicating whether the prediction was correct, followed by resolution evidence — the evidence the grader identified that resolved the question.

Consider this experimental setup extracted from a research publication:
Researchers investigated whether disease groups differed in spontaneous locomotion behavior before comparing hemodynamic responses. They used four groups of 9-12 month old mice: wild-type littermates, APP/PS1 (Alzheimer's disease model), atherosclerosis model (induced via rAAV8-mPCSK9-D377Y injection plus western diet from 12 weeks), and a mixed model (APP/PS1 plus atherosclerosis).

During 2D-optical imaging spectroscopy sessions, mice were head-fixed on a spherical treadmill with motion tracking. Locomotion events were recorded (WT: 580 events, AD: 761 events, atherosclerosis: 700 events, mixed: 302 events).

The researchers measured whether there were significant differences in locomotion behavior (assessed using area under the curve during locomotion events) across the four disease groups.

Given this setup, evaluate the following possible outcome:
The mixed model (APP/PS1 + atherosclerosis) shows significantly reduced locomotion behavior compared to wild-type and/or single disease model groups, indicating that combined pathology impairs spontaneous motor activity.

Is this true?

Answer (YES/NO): NO